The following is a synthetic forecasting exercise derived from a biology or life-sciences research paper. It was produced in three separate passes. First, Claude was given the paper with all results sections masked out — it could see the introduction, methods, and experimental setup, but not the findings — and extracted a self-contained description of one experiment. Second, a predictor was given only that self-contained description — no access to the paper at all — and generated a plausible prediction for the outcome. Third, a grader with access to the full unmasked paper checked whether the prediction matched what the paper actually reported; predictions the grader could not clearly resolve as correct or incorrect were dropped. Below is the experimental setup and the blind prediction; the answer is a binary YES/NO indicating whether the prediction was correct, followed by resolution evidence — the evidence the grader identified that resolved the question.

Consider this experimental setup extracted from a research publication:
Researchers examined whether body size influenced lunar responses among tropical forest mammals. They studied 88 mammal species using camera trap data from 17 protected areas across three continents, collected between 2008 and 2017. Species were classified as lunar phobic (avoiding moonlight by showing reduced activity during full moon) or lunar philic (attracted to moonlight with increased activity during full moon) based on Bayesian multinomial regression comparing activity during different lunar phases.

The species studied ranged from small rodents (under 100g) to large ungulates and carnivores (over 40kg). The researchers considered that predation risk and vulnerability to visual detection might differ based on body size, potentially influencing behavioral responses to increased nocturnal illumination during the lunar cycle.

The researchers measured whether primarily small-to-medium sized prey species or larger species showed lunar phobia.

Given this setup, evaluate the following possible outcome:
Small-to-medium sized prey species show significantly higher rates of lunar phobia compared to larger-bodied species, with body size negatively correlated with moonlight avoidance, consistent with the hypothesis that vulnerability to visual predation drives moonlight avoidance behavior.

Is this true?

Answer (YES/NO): NO